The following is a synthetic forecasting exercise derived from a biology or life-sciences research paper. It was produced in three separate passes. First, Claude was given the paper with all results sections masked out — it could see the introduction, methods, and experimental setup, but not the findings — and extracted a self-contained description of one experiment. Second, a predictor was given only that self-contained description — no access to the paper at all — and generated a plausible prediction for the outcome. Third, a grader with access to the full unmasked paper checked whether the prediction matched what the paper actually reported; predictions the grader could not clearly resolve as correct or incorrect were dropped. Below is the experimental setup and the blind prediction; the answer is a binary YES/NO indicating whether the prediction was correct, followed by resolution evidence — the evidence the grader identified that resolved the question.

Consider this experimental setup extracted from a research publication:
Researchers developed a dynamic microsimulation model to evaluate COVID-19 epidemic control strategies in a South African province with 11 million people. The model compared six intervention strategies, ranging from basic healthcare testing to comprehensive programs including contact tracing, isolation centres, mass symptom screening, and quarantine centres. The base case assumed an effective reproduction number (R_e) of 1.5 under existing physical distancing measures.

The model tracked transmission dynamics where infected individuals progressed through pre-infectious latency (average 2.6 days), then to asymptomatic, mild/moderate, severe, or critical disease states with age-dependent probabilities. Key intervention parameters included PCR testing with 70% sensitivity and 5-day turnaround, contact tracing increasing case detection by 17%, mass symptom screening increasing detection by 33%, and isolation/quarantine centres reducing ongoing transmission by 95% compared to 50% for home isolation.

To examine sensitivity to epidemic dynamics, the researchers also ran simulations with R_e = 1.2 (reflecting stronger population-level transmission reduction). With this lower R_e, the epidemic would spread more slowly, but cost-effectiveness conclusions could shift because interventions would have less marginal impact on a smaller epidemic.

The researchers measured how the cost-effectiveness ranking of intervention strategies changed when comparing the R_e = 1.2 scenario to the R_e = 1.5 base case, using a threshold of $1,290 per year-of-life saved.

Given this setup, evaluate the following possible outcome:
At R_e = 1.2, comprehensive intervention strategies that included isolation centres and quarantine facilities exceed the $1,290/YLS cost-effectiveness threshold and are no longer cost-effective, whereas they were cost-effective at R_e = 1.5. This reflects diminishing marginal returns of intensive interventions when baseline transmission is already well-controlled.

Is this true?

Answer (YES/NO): NO